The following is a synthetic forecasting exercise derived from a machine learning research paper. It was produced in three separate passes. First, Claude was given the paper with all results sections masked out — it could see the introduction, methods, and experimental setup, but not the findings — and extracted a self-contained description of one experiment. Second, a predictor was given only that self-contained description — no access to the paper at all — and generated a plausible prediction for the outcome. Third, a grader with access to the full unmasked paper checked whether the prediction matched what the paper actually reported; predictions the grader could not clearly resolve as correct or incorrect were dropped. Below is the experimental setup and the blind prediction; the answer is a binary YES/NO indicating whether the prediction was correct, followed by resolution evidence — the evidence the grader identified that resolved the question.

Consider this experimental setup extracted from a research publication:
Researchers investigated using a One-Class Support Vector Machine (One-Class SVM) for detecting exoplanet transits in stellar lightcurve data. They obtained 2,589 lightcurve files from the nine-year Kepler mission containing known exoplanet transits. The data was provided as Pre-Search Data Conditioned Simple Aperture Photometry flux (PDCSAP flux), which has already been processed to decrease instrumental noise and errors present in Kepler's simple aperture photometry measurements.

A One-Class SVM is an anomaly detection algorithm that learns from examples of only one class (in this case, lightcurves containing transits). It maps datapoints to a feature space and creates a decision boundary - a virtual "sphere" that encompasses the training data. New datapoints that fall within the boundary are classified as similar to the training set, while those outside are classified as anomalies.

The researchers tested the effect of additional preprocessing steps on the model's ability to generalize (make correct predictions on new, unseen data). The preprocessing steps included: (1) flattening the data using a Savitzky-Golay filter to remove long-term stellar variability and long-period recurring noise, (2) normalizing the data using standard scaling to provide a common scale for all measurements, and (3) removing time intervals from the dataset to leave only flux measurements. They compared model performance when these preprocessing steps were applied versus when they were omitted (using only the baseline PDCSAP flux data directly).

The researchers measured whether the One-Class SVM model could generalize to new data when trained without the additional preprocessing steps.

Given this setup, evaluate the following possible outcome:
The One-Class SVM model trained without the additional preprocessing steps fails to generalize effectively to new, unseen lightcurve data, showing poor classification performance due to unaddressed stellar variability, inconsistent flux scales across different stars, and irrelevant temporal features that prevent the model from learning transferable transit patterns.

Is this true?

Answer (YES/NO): NO